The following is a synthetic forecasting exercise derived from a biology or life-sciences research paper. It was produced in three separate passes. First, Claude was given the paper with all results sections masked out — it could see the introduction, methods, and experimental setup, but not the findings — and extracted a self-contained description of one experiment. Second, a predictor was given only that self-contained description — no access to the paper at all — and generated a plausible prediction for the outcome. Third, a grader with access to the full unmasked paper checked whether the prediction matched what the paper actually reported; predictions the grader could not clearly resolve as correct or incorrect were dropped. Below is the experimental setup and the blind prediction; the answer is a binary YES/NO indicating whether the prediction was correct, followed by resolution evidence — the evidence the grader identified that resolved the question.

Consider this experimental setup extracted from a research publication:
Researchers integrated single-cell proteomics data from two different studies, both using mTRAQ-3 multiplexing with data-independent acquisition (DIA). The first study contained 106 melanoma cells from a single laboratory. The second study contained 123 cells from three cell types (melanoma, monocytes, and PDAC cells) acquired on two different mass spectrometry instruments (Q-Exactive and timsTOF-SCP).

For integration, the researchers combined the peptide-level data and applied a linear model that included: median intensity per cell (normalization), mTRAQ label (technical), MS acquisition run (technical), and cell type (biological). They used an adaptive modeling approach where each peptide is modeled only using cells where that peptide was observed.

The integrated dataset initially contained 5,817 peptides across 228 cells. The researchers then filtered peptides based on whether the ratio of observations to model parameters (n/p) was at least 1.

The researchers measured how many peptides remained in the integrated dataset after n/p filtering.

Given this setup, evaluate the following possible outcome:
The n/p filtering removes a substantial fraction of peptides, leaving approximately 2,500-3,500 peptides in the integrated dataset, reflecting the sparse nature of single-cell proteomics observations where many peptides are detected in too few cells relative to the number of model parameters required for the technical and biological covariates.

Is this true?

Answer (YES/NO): NO